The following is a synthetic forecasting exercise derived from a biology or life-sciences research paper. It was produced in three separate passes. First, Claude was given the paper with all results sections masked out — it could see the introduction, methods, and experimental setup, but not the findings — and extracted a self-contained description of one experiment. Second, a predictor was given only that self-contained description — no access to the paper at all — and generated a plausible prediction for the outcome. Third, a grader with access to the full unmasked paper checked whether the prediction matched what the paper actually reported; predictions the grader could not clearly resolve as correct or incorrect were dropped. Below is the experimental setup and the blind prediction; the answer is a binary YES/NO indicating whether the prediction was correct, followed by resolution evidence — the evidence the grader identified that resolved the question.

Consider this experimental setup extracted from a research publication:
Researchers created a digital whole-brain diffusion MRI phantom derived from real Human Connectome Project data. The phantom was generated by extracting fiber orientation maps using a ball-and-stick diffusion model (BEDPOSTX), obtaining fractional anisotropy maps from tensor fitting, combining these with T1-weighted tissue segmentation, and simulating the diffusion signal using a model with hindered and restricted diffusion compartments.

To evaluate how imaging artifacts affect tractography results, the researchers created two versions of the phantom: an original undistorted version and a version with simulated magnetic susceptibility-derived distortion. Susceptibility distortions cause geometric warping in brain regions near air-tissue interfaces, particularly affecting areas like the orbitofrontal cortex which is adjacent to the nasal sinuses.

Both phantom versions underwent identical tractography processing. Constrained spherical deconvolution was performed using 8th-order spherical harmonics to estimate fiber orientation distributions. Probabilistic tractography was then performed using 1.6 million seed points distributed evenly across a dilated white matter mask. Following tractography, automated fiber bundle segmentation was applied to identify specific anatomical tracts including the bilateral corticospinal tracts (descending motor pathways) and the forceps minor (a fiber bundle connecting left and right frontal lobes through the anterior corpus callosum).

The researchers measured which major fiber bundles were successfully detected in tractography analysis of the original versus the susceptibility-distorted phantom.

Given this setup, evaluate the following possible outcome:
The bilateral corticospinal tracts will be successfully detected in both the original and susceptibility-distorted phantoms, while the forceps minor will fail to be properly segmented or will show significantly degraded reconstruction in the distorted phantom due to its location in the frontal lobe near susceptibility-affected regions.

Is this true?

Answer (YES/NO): YES